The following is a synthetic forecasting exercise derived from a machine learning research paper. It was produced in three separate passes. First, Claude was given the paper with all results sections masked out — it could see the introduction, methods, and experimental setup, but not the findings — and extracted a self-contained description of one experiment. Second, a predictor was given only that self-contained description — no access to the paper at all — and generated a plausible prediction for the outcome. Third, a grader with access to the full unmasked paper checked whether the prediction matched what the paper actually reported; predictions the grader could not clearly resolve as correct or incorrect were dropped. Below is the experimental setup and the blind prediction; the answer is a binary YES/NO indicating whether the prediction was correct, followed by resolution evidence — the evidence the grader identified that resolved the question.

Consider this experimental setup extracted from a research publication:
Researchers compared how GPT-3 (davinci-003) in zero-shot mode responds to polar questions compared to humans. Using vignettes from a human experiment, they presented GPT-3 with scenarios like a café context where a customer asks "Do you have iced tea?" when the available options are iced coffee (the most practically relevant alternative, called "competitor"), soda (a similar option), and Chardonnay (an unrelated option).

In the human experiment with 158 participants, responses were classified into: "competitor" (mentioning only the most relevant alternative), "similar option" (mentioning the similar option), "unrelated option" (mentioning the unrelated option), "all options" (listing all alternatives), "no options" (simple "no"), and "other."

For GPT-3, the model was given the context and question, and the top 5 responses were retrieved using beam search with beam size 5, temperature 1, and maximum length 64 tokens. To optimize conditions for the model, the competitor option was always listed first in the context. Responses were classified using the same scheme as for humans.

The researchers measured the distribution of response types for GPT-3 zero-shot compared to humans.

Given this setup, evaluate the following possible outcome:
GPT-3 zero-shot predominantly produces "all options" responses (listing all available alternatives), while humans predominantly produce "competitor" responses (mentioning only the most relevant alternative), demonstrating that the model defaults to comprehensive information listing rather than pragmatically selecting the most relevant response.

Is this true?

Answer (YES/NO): YES